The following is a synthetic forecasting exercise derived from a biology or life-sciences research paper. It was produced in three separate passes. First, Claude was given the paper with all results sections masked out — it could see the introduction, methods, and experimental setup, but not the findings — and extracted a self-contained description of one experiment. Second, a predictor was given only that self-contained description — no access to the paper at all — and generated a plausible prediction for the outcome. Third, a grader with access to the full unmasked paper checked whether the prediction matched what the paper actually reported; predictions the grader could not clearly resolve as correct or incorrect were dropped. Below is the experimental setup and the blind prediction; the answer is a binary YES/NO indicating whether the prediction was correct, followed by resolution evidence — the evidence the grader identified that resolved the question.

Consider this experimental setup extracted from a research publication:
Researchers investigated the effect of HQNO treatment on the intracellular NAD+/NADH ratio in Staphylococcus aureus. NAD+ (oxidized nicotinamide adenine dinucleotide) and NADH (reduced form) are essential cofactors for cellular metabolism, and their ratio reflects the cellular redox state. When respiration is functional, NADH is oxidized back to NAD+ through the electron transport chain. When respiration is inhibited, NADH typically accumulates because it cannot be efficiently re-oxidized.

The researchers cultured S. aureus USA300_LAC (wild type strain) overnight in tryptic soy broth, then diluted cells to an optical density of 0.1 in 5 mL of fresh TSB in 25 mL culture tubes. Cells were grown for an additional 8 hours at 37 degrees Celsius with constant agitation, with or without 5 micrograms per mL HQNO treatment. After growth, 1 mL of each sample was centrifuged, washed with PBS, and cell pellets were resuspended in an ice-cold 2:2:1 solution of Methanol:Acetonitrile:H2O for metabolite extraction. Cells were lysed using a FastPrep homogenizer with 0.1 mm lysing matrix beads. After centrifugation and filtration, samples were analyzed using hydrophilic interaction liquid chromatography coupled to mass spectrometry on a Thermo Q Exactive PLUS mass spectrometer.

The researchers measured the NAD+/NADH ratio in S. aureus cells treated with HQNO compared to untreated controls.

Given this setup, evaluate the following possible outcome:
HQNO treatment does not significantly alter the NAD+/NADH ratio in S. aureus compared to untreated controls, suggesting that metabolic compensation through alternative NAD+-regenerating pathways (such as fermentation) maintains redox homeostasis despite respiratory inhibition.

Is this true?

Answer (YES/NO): NO